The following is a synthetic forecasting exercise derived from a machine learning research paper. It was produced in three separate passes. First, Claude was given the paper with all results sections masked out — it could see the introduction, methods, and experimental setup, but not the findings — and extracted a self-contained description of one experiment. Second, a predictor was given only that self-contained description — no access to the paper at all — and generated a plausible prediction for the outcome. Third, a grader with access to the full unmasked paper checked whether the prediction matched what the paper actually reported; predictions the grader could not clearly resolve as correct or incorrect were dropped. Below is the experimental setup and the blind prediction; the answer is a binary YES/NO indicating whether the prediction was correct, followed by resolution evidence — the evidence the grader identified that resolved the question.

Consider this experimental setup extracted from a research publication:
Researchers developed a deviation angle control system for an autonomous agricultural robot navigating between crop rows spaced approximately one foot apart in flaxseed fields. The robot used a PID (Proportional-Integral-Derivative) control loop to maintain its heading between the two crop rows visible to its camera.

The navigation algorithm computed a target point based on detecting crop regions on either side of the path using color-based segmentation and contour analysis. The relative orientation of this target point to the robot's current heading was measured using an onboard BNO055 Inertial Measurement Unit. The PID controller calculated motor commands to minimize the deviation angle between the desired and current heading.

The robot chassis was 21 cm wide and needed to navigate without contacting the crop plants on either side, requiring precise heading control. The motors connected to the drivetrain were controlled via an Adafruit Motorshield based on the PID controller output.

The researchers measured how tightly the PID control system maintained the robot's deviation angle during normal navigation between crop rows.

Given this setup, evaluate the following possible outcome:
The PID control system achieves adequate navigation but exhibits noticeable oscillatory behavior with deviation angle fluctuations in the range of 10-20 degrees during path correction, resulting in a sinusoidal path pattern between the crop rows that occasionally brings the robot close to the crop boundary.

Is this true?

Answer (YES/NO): NO